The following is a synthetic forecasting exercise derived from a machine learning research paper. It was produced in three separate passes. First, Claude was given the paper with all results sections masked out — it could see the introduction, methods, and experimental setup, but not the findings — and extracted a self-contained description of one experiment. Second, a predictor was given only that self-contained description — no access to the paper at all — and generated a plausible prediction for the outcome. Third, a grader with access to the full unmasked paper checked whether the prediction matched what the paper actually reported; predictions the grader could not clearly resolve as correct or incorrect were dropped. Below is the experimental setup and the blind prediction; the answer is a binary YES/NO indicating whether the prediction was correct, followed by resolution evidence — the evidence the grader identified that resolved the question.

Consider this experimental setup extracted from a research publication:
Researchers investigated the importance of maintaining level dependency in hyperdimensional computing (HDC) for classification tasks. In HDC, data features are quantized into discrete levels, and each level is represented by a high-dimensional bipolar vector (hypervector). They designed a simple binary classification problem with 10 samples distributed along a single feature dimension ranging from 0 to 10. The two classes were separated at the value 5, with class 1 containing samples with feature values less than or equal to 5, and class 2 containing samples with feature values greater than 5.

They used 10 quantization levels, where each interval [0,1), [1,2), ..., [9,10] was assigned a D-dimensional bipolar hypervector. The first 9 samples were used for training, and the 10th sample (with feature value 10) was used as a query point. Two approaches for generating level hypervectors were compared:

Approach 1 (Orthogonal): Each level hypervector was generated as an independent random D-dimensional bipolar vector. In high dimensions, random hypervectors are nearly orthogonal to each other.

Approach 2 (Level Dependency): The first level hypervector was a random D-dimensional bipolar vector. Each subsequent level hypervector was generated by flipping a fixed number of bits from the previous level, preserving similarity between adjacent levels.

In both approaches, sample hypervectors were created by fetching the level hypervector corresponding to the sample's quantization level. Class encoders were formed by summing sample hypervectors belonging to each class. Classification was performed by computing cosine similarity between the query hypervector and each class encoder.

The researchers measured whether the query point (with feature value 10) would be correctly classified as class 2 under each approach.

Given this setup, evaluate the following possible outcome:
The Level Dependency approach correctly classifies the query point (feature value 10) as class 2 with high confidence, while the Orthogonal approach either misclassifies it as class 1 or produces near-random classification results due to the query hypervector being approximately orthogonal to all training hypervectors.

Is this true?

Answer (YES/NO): YES